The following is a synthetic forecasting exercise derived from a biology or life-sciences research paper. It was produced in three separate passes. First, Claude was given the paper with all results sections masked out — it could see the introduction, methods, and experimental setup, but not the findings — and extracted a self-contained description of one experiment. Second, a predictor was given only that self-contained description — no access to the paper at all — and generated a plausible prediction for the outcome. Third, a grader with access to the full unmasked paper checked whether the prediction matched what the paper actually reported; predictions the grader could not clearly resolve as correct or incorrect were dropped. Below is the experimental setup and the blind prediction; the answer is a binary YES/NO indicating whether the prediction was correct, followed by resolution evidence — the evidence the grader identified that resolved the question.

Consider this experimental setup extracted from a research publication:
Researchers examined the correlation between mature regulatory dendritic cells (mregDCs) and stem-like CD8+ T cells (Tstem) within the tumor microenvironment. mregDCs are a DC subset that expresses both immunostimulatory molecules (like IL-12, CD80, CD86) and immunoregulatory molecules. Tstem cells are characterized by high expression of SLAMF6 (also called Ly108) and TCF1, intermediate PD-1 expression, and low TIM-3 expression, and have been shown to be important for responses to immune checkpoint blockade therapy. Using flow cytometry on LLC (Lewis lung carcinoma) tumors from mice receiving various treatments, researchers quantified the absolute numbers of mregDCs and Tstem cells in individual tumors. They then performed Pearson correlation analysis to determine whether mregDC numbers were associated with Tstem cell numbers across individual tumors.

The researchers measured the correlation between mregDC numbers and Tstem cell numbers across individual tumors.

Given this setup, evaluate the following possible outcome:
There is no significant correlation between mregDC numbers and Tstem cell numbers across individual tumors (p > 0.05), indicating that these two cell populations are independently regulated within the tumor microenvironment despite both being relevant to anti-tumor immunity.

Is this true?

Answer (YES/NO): NO